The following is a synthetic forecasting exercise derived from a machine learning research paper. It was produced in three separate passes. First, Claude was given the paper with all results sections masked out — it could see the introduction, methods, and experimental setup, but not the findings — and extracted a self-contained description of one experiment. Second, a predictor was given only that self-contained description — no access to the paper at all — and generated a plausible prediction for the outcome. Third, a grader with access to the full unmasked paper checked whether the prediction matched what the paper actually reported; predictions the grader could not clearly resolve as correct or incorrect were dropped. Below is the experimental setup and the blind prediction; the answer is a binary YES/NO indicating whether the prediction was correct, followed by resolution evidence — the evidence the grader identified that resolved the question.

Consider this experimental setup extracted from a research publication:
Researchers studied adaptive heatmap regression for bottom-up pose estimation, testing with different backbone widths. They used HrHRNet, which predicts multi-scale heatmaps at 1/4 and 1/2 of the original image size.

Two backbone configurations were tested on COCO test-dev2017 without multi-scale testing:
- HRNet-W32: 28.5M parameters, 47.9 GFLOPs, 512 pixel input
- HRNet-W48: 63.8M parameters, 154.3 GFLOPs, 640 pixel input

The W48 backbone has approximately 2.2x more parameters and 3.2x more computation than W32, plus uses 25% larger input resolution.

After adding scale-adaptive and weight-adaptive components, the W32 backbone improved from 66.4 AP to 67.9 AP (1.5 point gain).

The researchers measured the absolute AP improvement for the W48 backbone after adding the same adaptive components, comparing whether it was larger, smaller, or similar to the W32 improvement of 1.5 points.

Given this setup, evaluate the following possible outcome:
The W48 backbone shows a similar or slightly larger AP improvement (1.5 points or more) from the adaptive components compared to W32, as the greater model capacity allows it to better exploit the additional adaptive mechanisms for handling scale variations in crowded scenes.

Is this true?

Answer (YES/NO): YES